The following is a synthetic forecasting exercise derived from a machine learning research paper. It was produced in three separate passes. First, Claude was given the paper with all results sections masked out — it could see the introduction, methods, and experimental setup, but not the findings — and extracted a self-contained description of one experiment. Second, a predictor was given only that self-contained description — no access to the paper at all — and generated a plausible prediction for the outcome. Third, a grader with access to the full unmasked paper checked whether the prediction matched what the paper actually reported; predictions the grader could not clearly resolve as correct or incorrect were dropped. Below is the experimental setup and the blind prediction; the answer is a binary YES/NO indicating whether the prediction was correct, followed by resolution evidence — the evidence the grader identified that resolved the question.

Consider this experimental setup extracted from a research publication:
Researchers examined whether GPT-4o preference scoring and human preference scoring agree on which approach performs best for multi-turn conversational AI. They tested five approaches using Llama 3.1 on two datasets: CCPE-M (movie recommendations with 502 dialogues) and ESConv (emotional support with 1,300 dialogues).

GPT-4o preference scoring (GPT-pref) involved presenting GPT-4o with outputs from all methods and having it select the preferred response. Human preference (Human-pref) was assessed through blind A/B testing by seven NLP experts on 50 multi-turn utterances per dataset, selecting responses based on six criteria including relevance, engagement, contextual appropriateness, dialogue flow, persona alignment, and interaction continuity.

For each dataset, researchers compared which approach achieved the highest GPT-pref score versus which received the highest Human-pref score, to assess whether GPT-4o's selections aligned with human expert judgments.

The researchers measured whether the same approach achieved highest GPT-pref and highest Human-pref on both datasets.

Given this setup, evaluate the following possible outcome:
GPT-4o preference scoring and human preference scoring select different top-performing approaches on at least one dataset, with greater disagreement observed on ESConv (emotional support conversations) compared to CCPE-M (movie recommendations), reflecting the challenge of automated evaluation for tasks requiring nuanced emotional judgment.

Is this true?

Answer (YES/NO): NO